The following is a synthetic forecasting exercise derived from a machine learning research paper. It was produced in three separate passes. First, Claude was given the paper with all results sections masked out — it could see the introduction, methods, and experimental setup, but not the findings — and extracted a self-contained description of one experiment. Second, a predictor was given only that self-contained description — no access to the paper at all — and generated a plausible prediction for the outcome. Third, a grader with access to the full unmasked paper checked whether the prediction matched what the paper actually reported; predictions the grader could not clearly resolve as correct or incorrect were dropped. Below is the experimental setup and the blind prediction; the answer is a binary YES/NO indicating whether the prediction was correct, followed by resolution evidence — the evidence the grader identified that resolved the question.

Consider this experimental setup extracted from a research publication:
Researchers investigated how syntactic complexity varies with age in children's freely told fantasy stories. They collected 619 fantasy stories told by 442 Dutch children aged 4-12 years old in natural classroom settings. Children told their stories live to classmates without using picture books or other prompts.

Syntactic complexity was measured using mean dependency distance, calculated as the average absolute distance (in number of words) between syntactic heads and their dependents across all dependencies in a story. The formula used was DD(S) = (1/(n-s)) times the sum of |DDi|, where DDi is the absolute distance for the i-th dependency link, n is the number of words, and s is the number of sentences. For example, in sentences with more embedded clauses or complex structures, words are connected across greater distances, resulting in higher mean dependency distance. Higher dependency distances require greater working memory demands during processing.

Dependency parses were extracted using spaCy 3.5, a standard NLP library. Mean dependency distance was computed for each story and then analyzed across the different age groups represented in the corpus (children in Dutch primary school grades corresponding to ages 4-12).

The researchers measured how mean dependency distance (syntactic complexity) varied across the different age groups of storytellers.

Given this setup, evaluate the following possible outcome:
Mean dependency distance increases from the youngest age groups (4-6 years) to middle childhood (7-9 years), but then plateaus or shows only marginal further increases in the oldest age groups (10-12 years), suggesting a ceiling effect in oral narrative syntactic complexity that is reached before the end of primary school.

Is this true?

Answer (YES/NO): NO